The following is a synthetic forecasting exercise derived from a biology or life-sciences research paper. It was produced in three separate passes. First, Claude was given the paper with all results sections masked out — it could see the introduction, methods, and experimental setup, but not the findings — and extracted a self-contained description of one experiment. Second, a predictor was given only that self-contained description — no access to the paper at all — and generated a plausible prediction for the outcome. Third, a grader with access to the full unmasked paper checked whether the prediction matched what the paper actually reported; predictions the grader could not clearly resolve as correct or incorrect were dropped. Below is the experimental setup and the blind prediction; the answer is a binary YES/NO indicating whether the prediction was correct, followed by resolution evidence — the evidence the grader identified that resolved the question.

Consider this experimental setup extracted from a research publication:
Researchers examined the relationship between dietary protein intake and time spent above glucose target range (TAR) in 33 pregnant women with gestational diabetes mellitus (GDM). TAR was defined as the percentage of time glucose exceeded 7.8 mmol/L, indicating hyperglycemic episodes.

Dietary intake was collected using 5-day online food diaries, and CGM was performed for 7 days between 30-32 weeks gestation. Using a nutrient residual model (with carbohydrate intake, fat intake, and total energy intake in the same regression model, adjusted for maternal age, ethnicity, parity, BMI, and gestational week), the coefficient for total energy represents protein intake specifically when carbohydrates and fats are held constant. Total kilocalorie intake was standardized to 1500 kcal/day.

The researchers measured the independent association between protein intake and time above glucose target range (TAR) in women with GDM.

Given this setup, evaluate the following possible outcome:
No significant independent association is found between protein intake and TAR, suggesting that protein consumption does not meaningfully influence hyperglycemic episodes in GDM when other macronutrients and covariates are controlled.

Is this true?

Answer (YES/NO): YES